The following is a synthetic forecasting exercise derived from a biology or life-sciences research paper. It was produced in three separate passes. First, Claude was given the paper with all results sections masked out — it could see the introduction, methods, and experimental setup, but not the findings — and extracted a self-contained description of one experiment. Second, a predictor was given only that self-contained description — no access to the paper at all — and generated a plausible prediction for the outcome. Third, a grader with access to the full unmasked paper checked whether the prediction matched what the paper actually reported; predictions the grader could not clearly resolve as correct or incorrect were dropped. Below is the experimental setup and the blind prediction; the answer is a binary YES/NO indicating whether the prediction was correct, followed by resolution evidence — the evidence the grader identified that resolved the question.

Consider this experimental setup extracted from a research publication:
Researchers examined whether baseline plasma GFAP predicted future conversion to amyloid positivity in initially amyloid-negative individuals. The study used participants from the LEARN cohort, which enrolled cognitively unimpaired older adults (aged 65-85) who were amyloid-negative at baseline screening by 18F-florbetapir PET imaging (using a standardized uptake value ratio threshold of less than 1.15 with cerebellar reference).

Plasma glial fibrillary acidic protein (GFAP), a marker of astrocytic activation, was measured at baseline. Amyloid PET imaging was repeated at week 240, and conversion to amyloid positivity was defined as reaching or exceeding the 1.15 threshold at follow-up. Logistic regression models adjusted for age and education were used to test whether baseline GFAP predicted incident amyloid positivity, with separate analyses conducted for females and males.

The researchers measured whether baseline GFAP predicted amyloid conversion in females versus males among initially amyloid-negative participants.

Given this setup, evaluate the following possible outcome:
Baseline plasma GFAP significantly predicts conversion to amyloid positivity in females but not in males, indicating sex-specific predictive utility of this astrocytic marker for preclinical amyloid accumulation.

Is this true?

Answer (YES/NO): YES